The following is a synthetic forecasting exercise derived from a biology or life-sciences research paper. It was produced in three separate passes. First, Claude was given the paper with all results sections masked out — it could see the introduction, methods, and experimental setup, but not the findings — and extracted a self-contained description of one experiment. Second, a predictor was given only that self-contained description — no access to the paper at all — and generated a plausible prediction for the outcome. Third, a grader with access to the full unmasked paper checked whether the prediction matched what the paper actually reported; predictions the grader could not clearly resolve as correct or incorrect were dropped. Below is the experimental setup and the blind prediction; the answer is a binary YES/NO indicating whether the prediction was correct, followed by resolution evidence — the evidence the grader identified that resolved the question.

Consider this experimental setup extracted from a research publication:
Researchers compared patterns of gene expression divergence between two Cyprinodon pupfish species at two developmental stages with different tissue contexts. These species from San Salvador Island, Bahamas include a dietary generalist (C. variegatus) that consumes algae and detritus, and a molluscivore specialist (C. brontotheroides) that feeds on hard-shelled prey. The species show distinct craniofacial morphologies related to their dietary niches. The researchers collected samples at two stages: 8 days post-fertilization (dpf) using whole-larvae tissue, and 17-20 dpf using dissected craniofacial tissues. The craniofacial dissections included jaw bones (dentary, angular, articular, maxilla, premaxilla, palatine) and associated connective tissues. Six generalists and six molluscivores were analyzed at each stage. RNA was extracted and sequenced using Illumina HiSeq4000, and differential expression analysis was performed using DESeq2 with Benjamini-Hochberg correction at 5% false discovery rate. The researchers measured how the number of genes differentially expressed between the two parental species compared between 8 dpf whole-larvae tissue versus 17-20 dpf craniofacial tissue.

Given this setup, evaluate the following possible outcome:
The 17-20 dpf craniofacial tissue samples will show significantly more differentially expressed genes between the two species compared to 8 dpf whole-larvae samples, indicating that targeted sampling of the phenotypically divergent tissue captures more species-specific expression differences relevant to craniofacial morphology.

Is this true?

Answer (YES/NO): NO